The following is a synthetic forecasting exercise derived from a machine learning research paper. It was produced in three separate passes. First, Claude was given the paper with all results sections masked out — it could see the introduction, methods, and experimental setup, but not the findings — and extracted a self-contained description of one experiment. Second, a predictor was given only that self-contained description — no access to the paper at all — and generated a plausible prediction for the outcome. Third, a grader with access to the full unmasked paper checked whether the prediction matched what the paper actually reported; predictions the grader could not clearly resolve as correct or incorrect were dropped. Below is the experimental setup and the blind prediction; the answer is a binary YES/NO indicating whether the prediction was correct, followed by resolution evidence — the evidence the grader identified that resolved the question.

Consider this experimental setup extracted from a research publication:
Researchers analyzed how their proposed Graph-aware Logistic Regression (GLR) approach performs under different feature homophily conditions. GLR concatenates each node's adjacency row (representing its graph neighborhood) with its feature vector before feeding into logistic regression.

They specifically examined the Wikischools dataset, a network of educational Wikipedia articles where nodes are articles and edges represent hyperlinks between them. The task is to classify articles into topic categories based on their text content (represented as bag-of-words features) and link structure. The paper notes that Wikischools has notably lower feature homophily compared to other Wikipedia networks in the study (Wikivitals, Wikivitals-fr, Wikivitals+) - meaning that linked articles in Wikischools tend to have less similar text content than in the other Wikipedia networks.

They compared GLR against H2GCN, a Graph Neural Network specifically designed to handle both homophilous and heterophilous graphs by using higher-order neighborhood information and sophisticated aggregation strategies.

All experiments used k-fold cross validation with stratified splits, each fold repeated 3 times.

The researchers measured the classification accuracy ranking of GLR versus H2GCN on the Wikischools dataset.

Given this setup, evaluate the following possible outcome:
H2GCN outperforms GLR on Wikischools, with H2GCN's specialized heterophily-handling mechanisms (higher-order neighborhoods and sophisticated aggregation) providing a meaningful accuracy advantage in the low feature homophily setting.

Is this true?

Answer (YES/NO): YES